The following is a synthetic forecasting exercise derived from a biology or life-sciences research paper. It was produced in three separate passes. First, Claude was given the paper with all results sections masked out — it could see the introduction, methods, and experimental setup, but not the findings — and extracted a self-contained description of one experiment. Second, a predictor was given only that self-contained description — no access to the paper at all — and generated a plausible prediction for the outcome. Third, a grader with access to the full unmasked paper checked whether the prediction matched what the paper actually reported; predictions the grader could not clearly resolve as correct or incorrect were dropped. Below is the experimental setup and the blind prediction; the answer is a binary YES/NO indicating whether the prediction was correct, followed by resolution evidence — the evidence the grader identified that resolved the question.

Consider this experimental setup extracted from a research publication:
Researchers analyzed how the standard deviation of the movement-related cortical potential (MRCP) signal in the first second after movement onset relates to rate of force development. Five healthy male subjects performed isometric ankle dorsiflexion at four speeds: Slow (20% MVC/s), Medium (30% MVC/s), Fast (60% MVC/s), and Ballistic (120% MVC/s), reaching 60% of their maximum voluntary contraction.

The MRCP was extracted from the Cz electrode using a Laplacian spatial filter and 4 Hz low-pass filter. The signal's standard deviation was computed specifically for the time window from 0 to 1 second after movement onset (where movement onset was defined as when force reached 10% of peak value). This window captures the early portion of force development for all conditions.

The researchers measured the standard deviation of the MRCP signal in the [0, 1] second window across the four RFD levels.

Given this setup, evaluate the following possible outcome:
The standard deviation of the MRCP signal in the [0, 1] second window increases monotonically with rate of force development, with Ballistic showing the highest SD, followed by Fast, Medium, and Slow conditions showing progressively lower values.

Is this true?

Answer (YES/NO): NO